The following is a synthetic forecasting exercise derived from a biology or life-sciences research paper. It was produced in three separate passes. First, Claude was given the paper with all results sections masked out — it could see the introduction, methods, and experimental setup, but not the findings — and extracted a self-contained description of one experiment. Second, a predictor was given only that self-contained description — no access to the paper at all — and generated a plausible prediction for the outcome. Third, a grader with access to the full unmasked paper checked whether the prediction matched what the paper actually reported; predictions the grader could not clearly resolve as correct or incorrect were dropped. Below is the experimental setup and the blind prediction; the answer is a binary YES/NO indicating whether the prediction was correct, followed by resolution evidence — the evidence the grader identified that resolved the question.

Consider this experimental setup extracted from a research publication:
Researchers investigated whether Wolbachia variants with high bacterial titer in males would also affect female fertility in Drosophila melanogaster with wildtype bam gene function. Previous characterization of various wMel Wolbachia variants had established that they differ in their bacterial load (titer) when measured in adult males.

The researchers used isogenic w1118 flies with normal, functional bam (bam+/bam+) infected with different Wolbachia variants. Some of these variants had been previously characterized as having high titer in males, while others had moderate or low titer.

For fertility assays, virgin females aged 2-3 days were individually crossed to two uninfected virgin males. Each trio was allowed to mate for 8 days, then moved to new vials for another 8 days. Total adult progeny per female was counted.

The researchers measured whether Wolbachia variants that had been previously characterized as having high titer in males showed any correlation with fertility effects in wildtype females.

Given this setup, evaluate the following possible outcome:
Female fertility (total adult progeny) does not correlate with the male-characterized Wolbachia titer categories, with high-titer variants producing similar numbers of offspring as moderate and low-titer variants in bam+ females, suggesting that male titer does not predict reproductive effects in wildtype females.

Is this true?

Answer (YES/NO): NO